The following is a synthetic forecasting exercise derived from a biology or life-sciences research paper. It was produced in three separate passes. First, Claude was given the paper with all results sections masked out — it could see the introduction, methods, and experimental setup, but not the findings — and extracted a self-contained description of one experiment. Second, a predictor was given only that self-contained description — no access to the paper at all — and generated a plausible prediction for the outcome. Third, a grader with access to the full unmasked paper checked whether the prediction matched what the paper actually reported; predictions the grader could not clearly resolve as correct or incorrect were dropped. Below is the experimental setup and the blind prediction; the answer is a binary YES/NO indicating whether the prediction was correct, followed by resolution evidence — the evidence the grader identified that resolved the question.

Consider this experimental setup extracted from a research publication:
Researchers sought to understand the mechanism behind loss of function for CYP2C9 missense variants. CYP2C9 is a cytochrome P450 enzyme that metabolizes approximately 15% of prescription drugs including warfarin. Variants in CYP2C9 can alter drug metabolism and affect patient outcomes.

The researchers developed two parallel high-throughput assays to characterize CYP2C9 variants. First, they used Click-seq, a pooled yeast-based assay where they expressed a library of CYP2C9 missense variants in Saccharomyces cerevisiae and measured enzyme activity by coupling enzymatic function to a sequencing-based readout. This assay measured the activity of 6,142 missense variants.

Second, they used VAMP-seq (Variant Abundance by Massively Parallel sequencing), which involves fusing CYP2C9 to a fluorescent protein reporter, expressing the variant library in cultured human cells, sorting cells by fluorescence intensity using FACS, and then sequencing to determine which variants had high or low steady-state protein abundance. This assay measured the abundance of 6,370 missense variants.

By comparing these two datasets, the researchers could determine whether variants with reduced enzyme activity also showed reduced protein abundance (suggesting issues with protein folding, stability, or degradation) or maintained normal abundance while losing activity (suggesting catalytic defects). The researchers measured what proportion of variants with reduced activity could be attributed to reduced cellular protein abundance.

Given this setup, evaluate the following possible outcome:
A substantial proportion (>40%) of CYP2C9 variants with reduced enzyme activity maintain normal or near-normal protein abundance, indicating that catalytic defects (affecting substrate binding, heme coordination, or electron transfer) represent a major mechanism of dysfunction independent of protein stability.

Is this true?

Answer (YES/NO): YES